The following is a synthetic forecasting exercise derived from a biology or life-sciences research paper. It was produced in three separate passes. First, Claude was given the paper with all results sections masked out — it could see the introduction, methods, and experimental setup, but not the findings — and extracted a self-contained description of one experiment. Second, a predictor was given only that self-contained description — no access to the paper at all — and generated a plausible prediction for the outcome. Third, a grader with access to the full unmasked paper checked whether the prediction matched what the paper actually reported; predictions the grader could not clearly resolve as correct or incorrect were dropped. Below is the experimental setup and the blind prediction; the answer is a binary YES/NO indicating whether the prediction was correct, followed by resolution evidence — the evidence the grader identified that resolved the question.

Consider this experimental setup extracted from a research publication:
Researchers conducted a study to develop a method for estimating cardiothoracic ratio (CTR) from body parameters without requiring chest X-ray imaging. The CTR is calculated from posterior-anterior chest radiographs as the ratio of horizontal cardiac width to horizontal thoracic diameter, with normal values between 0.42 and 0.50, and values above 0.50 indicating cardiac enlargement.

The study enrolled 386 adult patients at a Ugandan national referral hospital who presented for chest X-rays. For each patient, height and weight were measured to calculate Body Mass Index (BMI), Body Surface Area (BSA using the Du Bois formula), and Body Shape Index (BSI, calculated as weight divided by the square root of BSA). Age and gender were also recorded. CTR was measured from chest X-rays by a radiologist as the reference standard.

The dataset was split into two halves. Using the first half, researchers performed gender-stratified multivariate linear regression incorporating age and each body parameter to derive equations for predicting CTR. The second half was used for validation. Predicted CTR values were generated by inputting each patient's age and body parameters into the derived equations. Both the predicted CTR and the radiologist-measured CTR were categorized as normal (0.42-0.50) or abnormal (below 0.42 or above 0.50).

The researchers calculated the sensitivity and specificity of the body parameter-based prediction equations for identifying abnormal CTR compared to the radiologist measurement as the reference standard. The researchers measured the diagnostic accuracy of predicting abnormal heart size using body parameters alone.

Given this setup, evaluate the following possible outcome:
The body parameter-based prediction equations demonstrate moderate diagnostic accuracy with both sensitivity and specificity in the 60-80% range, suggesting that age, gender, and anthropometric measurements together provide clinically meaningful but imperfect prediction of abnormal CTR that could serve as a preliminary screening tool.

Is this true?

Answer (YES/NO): NO